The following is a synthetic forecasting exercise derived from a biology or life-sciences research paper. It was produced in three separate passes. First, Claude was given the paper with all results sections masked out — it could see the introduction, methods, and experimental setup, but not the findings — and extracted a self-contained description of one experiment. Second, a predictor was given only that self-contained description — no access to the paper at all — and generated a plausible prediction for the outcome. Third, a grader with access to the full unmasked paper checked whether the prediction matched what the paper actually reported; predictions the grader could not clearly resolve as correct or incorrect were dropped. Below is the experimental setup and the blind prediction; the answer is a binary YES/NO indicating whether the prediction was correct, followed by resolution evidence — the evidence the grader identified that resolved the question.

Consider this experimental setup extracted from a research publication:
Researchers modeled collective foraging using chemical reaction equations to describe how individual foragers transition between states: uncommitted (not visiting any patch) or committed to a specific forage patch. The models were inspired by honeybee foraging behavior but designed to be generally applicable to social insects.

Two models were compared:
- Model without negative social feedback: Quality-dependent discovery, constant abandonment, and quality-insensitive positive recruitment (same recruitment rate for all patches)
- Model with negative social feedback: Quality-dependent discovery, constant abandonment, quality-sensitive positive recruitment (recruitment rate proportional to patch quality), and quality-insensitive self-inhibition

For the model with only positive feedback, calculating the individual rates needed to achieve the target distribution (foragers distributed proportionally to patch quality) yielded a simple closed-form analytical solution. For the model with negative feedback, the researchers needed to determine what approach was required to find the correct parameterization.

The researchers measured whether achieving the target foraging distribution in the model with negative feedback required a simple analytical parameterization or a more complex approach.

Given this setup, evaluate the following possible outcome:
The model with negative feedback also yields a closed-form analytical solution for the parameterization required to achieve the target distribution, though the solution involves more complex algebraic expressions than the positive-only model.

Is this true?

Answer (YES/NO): NO